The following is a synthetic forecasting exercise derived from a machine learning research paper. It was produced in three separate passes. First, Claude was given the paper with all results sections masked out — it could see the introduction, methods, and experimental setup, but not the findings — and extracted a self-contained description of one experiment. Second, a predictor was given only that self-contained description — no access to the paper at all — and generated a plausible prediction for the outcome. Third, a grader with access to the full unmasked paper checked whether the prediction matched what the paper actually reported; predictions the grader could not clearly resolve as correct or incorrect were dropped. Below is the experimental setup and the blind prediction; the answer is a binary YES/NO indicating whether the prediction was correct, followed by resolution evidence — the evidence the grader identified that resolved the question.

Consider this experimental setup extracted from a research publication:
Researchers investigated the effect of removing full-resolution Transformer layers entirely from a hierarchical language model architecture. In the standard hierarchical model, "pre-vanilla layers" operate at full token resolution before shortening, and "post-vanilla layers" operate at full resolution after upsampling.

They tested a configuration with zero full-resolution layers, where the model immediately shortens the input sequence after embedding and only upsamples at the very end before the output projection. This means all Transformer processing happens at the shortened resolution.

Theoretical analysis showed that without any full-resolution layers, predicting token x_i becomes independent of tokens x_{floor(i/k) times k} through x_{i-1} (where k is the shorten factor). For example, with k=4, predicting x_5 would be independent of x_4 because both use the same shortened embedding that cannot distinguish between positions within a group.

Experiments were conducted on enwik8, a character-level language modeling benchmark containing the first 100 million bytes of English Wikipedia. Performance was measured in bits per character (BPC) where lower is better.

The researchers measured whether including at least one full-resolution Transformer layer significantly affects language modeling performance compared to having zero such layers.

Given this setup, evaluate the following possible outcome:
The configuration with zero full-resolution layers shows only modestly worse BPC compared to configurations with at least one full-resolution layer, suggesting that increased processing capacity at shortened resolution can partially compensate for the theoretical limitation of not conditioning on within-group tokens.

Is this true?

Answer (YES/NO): NO